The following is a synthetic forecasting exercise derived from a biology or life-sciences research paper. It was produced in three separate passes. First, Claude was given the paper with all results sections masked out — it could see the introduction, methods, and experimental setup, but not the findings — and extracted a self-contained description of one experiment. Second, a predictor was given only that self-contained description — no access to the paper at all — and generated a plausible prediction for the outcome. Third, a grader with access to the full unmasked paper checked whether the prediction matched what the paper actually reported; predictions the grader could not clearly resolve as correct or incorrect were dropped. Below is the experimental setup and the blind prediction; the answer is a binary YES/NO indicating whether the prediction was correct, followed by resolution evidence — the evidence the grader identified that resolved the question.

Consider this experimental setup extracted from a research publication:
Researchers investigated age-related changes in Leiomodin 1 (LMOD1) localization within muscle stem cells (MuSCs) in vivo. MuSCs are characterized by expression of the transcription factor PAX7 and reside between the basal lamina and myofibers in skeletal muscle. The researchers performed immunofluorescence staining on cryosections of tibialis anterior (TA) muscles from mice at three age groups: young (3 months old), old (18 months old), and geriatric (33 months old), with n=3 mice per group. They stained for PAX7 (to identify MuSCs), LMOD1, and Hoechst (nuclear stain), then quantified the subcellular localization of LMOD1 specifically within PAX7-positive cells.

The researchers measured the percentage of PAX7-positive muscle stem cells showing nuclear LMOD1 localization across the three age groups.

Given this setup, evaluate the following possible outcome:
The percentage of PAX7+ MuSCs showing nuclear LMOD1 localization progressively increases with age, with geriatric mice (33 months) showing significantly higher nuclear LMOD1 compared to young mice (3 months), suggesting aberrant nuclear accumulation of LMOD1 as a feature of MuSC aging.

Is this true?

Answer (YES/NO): YES